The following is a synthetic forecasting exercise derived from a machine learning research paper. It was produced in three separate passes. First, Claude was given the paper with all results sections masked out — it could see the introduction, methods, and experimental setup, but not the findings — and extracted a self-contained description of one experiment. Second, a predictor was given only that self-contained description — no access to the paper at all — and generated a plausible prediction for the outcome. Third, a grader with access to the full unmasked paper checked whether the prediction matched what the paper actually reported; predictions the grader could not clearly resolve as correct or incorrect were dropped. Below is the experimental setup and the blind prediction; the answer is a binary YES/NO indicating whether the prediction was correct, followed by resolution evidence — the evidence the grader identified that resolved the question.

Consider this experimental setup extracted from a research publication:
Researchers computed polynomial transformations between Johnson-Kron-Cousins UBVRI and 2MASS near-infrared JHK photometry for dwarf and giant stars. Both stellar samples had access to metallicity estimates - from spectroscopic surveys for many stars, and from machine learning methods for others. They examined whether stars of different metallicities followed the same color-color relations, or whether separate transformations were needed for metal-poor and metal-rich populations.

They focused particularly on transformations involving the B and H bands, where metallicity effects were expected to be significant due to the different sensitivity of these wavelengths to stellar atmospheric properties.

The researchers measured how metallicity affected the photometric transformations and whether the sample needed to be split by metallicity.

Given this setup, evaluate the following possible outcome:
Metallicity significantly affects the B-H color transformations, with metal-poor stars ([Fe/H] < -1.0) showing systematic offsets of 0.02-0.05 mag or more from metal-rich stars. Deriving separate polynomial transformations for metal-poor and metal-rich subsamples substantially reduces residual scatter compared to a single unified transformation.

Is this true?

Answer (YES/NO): NO